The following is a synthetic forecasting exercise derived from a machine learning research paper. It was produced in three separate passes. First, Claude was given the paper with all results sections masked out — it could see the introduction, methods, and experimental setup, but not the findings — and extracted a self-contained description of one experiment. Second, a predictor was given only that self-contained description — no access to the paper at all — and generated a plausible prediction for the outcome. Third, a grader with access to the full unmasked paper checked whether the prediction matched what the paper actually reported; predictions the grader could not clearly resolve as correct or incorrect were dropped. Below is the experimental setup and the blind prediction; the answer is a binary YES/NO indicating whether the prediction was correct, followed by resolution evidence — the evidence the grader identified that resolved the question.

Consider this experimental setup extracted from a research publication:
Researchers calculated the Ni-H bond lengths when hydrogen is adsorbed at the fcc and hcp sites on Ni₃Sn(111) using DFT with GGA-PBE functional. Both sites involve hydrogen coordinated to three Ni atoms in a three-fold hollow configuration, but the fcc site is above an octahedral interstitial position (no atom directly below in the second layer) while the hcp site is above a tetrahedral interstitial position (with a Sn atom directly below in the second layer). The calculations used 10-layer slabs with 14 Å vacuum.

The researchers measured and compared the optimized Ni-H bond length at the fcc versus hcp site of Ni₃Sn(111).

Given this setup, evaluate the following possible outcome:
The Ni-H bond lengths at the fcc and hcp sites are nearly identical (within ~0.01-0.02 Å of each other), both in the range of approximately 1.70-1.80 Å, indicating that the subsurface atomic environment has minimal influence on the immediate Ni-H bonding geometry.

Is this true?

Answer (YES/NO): NO